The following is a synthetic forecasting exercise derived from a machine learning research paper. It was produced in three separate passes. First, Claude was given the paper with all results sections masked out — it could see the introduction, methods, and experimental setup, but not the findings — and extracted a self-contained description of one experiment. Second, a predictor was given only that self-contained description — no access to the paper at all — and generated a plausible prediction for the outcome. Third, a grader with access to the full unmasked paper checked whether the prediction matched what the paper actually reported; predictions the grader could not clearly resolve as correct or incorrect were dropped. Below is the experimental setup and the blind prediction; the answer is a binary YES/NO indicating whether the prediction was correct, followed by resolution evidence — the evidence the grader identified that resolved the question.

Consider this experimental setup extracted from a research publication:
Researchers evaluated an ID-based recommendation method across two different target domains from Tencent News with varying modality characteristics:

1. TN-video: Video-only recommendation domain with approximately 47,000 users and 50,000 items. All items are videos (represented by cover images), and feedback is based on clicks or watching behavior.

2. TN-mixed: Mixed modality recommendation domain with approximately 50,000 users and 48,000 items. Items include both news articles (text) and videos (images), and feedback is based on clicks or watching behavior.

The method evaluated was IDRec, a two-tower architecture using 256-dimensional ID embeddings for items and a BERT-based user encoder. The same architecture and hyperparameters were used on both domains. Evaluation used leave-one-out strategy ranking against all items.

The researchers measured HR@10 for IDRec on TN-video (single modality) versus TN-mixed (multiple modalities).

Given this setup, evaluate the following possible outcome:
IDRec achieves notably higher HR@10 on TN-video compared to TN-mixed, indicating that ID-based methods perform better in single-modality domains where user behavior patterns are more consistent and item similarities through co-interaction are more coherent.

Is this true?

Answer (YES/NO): YES